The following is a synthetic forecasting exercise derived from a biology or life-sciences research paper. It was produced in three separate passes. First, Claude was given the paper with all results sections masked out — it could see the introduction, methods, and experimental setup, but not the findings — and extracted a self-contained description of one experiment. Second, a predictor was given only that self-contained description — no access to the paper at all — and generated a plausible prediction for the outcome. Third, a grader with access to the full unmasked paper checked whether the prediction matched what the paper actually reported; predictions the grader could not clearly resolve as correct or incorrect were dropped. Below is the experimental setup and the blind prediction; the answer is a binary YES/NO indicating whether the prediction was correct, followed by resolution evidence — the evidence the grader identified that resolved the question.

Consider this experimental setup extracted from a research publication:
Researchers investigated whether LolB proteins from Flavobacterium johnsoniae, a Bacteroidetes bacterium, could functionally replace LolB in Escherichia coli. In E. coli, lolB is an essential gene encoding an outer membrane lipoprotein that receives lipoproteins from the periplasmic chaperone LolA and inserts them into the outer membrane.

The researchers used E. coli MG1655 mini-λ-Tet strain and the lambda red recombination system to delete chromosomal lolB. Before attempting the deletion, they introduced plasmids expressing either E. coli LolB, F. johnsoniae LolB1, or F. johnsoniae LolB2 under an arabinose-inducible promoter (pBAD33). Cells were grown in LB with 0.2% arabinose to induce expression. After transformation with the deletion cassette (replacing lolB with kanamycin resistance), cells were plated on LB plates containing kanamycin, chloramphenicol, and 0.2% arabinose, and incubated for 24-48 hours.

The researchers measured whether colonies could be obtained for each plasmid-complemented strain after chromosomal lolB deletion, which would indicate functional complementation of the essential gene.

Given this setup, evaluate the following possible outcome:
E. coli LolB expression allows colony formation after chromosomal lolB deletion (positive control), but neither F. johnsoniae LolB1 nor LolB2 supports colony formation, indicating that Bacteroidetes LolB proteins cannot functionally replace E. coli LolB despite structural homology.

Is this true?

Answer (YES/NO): YES